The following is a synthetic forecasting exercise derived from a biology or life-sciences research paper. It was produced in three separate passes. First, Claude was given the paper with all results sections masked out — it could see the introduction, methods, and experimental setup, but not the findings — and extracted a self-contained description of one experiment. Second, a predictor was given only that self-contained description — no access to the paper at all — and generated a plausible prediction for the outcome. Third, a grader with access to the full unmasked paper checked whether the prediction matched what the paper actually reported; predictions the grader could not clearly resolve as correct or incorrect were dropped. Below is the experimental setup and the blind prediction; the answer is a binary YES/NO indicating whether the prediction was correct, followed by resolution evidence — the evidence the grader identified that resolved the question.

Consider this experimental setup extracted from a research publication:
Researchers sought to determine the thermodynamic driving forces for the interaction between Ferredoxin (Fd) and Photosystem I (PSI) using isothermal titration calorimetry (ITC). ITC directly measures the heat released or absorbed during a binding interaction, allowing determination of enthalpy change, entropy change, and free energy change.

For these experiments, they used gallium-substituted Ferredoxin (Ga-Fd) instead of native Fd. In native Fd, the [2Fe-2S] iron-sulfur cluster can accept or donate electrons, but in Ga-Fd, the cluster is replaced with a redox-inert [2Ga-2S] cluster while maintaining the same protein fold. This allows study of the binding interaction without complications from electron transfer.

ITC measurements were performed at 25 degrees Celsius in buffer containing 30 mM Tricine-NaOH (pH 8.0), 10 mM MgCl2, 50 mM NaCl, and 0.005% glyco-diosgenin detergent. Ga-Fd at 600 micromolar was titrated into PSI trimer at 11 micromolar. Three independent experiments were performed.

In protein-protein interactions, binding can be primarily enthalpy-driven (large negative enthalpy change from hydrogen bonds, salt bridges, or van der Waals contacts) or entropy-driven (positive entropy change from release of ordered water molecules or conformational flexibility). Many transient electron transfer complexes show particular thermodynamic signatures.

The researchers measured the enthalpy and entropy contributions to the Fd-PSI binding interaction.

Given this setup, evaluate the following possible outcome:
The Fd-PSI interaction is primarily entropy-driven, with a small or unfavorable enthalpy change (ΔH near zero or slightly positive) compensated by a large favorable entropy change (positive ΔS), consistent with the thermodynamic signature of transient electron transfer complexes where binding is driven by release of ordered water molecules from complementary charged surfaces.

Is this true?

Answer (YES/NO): YES